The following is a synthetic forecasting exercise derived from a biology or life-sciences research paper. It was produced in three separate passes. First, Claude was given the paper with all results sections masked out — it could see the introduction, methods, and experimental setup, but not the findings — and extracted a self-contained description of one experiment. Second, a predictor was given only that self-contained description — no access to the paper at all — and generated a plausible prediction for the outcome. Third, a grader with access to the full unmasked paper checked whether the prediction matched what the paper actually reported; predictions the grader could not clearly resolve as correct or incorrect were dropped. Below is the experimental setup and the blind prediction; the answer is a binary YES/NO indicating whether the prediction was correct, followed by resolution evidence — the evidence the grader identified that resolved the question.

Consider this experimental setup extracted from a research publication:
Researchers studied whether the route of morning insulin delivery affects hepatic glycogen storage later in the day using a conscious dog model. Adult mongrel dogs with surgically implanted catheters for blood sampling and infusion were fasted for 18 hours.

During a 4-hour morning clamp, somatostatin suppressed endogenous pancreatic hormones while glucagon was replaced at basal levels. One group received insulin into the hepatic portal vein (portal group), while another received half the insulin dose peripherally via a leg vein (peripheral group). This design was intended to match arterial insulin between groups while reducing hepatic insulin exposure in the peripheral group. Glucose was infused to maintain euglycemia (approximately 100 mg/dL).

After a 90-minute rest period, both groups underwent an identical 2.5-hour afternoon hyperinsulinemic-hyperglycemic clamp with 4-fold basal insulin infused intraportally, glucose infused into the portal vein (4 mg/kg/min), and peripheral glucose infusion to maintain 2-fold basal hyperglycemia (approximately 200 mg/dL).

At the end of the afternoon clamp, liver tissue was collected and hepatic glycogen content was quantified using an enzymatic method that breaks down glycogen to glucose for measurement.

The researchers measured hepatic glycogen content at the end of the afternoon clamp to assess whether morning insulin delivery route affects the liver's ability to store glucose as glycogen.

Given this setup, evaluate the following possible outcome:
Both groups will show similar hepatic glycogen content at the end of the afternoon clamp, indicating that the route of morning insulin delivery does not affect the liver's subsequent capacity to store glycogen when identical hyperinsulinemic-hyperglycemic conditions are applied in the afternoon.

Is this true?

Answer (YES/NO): NO